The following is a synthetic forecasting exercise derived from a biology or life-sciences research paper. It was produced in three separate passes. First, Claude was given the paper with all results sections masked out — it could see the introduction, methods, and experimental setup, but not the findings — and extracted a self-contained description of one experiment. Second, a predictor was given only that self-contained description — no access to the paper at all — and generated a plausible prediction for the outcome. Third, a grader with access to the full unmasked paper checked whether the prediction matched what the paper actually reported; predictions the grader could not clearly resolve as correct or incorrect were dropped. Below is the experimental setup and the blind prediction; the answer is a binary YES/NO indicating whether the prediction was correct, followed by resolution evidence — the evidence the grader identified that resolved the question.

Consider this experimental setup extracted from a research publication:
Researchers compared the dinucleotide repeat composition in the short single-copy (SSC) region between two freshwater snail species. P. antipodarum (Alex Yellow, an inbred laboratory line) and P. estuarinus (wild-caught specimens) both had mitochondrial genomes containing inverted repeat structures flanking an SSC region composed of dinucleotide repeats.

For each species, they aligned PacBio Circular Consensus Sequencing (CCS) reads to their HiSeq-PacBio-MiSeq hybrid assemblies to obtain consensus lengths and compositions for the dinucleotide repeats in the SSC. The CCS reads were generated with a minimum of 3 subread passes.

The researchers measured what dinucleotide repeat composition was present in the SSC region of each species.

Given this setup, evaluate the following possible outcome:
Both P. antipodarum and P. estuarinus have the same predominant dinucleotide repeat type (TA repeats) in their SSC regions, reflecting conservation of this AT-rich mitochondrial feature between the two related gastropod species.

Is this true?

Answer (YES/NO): NO